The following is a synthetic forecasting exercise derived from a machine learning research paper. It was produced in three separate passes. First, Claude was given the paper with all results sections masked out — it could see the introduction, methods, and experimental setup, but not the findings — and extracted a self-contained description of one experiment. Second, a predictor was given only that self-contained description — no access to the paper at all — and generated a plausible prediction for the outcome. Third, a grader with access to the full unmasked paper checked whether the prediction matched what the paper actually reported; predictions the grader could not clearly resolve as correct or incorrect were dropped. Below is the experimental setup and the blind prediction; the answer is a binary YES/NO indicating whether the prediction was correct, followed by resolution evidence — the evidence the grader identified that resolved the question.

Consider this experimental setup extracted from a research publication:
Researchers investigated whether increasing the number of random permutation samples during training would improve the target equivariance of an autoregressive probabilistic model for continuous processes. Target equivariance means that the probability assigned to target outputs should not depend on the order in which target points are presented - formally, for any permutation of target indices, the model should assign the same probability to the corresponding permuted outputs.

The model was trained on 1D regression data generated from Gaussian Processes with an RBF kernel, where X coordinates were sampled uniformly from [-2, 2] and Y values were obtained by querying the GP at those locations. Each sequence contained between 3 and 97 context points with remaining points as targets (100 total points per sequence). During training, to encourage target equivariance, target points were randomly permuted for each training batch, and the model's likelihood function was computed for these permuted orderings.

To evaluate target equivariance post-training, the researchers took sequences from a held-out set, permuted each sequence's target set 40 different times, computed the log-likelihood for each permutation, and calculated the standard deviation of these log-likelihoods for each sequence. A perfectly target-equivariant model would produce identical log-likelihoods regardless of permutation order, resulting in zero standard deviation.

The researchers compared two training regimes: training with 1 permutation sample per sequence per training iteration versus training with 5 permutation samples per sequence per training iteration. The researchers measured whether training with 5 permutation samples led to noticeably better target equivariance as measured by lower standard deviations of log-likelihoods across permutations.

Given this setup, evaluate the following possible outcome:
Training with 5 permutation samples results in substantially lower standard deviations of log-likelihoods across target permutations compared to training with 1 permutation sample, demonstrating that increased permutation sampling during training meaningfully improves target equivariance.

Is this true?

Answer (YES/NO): NO